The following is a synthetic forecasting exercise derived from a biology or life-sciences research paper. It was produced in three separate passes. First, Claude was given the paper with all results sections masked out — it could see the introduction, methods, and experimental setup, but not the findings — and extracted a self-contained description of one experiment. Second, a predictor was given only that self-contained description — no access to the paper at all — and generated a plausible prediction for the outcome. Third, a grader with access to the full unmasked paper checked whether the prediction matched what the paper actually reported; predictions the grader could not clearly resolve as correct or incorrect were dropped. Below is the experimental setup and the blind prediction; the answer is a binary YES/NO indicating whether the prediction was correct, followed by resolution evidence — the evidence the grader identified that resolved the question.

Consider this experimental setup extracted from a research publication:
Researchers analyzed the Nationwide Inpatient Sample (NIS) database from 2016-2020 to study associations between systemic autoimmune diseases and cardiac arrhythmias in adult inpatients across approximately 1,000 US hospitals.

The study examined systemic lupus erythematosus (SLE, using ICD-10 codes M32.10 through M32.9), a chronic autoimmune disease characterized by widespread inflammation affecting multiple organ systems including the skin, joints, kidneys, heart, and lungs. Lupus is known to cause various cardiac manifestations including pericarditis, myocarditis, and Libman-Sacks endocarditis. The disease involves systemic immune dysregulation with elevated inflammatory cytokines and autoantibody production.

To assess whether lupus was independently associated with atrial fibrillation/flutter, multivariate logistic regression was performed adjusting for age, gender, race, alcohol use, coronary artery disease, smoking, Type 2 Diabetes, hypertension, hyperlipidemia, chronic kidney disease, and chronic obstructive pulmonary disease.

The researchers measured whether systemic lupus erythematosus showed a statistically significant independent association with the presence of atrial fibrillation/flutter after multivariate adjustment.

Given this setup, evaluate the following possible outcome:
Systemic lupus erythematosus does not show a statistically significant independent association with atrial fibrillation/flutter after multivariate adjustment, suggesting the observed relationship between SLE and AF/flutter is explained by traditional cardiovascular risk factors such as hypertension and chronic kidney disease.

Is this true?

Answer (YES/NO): NO